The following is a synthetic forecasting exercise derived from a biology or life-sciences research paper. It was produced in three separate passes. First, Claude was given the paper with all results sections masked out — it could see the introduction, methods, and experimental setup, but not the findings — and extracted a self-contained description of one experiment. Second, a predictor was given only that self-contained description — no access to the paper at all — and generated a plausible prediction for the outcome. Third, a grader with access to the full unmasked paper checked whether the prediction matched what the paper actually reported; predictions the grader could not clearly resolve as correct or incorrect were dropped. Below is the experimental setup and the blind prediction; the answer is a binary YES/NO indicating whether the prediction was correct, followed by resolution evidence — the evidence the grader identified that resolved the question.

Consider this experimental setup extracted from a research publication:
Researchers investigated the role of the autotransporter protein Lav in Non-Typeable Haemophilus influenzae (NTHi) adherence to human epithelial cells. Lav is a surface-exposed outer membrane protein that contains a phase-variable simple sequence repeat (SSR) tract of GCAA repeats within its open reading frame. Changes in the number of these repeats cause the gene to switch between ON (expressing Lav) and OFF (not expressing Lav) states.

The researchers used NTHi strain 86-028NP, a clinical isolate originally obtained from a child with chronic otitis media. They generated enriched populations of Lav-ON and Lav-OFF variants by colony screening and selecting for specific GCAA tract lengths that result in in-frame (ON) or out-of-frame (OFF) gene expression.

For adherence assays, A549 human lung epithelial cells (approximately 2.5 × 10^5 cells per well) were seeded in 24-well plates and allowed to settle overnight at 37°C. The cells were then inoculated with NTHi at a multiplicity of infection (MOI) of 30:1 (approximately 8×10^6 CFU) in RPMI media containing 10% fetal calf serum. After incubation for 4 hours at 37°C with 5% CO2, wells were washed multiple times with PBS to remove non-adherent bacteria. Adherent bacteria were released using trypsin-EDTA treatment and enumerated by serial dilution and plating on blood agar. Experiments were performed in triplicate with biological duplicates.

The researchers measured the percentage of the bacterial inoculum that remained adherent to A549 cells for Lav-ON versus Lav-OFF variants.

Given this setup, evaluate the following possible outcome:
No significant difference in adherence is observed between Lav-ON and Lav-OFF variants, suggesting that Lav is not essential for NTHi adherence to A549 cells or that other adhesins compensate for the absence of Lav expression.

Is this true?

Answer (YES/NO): NO